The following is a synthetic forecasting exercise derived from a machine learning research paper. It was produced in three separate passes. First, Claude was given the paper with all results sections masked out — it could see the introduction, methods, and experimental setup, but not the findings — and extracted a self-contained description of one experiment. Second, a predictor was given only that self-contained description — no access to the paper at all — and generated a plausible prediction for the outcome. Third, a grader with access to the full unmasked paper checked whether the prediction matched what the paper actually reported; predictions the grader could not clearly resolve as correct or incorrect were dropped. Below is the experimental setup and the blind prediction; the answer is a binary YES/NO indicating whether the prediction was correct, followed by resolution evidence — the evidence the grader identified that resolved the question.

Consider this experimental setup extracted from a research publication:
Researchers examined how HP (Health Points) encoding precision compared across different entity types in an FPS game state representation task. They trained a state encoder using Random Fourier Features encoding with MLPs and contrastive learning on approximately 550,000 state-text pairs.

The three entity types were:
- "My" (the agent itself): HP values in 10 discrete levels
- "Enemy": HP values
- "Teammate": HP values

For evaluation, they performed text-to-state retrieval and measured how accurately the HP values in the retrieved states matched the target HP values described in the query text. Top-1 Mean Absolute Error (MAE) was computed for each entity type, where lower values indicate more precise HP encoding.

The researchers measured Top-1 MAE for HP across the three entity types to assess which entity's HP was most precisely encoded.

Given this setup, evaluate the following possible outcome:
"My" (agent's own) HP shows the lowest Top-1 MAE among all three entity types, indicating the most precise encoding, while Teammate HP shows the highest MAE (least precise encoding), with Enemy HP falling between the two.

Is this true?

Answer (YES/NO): NO